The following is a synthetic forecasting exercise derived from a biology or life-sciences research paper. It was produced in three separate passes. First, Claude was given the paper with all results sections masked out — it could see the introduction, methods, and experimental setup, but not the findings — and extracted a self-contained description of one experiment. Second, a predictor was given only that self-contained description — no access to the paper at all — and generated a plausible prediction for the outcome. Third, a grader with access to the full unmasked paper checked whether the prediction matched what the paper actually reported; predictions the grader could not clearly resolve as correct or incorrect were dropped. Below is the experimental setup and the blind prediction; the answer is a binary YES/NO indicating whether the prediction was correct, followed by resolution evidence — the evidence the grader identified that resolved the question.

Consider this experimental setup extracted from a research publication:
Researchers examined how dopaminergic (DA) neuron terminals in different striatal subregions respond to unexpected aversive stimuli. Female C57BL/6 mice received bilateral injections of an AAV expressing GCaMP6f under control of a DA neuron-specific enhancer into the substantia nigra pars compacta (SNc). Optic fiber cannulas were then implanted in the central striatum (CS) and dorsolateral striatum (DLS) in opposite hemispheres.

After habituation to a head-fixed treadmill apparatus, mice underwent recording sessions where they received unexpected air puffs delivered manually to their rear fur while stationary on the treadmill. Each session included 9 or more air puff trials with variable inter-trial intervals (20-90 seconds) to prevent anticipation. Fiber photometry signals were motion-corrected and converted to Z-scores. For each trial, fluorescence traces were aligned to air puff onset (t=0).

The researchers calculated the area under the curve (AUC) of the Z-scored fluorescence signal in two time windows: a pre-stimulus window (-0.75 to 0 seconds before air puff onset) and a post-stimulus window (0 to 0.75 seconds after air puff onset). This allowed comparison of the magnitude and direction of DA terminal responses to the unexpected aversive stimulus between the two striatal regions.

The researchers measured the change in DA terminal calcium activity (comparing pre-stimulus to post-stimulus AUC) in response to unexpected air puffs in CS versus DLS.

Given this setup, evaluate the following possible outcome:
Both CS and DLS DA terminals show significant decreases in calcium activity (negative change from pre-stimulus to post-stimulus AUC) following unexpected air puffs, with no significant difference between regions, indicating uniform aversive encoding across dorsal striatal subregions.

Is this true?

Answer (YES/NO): NO